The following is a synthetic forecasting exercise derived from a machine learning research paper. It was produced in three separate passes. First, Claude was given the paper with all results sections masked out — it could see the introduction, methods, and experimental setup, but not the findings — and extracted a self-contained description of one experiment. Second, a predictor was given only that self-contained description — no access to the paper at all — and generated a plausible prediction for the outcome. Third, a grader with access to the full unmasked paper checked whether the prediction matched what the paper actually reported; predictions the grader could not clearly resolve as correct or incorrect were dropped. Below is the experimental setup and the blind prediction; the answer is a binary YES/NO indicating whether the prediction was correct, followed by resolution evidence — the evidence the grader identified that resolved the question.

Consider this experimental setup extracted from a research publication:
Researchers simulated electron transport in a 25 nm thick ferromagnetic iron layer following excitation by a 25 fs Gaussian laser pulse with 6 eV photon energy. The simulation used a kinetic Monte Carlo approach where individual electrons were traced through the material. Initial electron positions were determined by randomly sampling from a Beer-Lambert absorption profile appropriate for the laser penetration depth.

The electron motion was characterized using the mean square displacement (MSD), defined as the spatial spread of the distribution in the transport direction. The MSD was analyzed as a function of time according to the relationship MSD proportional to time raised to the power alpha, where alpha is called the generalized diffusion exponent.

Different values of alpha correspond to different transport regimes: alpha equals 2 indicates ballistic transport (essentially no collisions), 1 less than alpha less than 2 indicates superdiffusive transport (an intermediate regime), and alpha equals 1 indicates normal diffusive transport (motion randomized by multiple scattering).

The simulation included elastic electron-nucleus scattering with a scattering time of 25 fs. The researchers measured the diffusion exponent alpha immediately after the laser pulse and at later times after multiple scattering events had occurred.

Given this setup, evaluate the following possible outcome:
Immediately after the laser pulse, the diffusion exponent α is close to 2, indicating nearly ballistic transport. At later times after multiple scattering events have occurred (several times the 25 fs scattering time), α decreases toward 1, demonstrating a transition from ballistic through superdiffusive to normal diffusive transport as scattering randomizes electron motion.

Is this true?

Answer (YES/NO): YES